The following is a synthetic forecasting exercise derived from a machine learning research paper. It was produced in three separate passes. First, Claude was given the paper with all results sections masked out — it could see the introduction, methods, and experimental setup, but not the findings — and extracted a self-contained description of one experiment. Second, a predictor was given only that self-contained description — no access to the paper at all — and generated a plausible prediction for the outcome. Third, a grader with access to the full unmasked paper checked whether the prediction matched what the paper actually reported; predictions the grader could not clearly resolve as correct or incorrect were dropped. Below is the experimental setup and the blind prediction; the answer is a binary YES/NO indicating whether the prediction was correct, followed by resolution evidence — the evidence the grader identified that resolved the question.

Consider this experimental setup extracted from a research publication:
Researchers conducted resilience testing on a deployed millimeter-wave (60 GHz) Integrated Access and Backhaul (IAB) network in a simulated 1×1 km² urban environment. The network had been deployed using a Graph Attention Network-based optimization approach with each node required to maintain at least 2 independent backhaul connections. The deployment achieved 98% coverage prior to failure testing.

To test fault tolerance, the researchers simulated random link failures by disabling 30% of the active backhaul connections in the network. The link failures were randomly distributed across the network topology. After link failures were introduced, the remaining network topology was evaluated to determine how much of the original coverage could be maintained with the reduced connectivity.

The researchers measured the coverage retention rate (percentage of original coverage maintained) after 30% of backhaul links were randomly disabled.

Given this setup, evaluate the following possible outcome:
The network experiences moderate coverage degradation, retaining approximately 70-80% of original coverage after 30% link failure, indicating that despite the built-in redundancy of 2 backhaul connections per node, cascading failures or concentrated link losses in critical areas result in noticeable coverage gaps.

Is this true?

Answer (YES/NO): NO